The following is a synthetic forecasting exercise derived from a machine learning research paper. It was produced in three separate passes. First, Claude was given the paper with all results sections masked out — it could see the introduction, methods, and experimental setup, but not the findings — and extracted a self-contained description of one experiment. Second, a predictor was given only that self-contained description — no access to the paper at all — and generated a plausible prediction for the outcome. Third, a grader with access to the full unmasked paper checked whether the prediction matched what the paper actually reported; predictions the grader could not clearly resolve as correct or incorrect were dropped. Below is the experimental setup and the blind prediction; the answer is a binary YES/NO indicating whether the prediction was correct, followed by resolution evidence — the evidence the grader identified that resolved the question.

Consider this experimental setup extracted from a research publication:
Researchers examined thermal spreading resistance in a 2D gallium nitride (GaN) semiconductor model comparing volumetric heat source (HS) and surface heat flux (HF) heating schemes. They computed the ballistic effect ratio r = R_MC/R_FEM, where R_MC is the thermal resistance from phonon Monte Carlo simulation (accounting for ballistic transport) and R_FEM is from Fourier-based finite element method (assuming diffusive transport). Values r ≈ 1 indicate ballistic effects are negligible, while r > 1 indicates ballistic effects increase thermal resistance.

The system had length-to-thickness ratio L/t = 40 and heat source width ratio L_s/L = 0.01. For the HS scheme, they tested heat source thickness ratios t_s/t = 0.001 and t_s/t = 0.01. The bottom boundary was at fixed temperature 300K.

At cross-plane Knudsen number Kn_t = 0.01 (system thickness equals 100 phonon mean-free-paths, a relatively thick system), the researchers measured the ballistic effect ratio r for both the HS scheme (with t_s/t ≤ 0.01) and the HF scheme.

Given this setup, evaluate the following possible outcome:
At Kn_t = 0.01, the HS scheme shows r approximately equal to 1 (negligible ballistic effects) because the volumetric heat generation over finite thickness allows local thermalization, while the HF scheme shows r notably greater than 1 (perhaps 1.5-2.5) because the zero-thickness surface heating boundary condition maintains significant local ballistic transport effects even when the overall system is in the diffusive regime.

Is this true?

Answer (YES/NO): NO